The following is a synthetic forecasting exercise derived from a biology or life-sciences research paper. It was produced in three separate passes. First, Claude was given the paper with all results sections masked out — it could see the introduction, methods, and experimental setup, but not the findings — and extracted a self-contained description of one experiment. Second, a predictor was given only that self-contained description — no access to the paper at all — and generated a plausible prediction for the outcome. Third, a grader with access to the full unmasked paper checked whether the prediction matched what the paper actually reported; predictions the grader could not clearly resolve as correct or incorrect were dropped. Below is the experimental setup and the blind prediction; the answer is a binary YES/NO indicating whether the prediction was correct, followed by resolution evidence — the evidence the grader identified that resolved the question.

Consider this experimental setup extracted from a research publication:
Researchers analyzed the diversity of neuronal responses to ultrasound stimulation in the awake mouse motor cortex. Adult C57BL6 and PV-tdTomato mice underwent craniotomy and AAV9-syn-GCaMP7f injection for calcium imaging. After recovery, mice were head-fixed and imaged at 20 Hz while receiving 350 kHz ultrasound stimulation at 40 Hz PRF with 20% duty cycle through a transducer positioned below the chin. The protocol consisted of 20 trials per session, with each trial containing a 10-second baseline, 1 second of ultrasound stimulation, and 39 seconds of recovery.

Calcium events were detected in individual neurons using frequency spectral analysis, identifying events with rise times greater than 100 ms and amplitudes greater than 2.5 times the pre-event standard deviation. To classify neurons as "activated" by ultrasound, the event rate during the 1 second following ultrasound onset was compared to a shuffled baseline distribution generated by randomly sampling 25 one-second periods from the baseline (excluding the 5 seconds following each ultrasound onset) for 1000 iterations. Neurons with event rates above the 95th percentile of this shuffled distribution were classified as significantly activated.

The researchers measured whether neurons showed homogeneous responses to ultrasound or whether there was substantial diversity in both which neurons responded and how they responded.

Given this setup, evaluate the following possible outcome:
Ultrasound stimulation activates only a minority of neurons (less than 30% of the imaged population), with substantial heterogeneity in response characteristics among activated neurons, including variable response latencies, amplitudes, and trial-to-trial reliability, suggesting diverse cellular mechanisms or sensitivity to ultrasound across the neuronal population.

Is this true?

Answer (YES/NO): YES